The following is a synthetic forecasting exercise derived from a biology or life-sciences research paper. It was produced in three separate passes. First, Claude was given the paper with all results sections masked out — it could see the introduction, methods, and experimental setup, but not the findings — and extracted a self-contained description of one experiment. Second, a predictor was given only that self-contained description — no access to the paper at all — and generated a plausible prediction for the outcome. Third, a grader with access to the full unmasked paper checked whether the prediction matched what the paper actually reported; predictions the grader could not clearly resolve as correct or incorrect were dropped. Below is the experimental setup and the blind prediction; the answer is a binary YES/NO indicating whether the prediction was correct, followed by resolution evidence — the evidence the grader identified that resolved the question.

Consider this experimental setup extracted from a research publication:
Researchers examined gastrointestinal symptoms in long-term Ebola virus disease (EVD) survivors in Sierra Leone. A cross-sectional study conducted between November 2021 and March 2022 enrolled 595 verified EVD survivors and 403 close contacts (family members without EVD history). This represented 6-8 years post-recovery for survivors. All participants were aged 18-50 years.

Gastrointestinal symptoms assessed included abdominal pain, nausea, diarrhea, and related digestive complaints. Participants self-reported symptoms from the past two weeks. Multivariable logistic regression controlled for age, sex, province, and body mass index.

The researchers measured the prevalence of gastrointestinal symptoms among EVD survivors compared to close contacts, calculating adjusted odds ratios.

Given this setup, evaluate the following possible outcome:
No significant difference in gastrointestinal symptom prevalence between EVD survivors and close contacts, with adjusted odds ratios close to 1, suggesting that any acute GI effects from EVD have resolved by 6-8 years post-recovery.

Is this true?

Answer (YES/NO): NO